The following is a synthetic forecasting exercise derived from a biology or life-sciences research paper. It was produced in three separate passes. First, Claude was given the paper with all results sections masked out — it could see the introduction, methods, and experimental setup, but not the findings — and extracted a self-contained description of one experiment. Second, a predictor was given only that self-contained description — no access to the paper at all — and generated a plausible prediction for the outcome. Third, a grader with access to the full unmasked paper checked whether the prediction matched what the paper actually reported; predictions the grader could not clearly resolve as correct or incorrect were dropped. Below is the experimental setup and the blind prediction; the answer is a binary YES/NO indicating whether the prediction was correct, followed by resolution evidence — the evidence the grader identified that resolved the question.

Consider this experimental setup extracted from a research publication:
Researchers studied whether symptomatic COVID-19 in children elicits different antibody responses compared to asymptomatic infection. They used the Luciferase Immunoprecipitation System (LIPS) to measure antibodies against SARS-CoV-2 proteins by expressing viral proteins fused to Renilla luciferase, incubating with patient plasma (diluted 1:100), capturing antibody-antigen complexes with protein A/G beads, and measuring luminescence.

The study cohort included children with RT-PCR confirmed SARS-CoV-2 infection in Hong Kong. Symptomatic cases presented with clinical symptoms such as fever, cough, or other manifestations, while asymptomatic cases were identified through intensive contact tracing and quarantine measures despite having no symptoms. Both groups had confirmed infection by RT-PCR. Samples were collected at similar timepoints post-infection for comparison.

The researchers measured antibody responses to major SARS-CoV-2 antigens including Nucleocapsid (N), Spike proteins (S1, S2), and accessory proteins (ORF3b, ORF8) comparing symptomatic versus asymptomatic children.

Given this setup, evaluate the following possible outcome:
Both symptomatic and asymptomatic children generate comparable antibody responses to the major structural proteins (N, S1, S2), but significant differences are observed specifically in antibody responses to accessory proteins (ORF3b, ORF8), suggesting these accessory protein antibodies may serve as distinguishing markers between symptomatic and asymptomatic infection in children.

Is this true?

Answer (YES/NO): NO